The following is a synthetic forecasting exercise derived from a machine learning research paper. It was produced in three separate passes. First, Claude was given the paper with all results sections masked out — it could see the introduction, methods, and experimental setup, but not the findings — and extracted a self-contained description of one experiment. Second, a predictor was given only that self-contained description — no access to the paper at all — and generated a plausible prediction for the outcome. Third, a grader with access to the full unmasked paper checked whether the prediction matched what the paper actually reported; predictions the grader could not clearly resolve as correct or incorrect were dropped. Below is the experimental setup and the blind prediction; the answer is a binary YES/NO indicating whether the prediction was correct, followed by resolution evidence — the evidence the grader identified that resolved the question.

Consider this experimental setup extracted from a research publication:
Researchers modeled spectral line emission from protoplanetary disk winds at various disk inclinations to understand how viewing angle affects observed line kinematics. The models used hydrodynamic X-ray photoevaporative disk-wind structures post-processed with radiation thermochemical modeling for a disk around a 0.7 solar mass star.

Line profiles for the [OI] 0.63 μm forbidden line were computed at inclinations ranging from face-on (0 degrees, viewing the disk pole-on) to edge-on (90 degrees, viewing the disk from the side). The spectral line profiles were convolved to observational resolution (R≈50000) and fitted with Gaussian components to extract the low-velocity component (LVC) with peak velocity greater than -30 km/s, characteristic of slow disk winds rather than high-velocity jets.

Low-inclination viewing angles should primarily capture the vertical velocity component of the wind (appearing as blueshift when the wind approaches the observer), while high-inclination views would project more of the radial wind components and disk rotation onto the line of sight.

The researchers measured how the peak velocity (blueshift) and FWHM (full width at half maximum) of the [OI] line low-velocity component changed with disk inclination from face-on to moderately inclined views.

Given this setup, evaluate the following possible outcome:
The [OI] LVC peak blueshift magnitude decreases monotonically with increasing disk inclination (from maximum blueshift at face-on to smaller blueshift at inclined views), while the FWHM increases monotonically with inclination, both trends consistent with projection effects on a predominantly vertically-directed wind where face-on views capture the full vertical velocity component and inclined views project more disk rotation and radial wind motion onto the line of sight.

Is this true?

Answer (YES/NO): NO